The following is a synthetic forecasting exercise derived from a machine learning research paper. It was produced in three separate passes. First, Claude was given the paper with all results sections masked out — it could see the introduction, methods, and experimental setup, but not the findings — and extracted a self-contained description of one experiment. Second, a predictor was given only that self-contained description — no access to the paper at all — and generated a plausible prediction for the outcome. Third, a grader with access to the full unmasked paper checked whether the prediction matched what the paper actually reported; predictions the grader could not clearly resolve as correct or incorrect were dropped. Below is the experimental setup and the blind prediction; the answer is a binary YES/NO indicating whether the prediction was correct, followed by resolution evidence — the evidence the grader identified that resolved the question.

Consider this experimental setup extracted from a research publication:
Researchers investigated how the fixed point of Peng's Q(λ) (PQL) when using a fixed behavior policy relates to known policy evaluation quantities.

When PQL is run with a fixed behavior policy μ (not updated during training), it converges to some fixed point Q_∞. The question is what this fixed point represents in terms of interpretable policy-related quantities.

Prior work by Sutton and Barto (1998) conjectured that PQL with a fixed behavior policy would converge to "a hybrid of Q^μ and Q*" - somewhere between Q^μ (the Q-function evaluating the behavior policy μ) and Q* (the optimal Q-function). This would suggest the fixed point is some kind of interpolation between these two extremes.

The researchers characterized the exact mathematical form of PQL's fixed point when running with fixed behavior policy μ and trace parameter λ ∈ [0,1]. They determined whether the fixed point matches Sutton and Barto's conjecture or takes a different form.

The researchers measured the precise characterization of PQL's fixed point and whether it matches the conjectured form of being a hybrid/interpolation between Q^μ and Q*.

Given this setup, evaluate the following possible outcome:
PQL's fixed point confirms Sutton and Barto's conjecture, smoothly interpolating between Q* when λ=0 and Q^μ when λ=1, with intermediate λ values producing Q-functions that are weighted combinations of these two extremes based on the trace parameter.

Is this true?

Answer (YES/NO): NO